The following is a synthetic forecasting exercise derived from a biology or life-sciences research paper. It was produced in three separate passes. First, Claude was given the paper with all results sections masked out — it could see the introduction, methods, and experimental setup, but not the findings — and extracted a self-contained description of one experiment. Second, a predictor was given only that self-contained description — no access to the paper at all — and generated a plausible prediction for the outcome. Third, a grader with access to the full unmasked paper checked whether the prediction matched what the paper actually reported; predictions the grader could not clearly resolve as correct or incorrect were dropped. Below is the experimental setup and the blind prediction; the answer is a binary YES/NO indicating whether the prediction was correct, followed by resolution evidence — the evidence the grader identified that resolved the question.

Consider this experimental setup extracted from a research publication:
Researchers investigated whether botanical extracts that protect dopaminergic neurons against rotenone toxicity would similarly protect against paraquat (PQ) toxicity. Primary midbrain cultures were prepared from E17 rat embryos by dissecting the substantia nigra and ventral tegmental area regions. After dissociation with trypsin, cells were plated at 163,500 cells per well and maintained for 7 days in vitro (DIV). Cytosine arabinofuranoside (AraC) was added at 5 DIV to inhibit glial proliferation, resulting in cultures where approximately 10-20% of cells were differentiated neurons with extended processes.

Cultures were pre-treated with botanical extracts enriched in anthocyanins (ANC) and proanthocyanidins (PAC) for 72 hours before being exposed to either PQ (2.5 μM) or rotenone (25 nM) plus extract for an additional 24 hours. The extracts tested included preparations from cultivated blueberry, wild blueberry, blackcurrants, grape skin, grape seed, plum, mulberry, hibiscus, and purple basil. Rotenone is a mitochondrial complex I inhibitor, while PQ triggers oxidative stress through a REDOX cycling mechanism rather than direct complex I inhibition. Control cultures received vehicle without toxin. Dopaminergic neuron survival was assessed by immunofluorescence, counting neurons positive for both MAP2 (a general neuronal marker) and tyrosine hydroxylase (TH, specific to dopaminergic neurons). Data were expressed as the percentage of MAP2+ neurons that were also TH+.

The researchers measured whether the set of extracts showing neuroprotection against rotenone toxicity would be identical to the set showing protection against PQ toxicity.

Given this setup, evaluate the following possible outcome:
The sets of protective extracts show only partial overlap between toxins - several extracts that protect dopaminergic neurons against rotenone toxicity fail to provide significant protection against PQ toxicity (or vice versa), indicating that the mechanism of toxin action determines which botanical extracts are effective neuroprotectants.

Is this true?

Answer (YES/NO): YES